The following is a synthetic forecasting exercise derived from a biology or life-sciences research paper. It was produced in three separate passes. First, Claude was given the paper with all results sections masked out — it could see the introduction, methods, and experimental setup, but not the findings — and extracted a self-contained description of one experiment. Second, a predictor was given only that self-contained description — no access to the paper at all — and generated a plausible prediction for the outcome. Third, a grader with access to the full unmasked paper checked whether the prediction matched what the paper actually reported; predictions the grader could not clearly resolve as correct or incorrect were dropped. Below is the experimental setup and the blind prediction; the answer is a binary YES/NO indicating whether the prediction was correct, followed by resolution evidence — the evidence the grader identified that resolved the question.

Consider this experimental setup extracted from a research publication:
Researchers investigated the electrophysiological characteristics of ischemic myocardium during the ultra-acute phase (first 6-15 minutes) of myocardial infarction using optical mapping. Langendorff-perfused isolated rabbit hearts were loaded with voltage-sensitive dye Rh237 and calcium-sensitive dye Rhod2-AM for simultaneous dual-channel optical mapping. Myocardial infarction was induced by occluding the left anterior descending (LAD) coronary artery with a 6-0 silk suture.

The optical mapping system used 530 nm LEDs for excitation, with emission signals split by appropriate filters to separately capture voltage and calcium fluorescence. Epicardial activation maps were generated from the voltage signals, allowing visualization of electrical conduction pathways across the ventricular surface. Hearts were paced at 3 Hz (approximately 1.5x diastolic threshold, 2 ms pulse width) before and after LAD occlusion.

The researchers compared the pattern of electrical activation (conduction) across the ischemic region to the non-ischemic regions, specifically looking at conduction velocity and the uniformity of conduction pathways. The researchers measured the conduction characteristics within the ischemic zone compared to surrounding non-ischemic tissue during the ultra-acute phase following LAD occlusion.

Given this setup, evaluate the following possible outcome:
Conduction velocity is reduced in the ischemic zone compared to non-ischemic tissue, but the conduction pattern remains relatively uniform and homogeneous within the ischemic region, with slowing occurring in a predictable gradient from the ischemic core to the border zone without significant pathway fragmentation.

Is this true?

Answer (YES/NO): NO